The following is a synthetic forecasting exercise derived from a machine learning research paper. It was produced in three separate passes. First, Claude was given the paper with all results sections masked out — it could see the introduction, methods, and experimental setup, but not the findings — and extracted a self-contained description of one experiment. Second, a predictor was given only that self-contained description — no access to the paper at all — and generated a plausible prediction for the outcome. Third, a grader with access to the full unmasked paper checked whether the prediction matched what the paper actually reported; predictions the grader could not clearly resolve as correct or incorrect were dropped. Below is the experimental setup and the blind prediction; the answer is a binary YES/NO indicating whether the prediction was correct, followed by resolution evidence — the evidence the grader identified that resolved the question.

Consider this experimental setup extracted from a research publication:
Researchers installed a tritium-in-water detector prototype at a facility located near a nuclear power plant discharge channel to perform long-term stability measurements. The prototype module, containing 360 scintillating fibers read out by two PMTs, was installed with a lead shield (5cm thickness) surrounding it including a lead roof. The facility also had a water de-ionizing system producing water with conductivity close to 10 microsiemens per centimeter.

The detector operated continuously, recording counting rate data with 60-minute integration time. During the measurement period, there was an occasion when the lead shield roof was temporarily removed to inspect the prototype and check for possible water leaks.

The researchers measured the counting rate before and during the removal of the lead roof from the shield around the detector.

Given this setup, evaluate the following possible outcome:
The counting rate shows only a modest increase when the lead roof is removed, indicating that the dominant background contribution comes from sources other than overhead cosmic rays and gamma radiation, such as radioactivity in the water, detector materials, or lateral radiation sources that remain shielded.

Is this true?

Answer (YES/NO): NO